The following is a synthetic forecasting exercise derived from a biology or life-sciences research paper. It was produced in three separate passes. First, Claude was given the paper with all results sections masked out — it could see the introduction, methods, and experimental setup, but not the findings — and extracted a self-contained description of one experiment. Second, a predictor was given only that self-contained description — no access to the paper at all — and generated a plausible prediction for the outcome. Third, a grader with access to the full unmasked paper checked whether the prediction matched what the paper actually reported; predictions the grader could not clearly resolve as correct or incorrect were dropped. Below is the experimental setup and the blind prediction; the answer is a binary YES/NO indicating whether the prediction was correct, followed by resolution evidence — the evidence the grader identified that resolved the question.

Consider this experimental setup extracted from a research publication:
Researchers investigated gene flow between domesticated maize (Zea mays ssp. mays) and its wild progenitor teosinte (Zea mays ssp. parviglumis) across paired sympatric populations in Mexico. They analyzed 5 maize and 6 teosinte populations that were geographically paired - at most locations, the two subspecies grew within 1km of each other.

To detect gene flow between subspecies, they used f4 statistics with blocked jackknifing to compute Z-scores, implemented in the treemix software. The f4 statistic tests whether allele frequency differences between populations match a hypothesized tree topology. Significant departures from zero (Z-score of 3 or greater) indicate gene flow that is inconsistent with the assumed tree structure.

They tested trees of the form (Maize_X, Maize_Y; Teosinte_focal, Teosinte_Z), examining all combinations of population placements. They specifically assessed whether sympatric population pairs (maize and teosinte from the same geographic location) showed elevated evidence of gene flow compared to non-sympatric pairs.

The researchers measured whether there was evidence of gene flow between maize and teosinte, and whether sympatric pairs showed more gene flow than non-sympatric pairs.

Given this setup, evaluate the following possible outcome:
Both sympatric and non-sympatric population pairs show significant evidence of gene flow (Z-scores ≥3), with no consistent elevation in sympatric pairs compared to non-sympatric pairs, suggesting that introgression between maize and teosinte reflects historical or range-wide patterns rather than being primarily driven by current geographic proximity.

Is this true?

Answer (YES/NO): YES